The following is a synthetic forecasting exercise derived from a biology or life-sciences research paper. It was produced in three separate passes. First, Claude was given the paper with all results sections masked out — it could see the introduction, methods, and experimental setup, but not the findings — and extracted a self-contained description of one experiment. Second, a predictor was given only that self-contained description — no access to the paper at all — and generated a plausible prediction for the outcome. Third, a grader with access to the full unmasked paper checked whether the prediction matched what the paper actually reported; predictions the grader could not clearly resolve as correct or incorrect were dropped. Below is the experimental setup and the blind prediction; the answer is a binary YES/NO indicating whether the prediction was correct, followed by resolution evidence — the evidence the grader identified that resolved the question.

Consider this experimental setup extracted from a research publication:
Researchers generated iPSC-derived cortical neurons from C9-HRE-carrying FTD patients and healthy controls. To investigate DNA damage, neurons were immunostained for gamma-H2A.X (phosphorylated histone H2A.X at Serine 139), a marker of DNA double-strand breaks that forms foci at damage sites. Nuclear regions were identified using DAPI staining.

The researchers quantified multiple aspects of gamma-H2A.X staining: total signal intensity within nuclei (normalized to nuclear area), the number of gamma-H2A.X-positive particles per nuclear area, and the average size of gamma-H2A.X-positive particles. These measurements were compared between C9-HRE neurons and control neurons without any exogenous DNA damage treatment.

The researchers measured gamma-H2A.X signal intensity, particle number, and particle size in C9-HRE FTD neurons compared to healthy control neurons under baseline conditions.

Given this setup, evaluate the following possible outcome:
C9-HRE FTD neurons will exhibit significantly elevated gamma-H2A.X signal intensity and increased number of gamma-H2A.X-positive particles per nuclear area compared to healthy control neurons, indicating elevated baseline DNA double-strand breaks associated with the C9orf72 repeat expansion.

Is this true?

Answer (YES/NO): NO